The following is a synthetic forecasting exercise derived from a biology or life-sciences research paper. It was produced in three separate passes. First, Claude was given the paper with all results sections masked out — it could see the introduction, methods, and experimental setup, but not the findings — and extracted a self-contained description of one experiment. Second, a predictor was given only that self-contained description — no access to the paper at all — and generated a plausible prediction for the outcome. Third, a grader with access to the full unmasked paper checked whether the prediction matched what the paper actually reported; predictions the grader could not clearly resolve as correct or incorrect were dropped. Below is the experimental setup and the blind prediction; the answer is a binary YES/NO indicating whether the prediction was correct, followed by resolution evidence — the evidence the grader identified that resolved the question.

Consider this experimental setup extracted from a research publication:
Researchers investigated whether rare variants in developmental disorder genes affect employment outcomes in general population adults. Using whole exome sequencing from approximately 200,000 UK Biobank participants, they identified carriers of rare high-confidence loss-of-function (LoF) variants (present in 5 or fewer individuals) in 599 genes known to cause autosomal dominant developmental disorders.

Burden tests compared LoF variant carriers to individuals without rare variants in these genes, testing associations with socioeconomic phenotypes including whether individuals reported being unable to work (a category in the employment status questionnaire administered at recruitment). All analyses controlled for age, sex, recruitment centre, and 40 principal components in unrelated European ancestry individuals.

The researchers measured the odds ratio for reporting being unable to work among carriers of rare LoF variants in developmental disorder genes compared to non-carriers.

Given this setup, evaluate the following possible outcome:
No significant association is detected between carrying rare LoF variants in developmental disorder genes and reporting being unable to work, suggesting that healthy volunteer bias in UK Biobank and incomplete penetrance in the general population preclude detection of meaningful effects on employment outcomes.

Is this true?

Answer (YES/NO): NO